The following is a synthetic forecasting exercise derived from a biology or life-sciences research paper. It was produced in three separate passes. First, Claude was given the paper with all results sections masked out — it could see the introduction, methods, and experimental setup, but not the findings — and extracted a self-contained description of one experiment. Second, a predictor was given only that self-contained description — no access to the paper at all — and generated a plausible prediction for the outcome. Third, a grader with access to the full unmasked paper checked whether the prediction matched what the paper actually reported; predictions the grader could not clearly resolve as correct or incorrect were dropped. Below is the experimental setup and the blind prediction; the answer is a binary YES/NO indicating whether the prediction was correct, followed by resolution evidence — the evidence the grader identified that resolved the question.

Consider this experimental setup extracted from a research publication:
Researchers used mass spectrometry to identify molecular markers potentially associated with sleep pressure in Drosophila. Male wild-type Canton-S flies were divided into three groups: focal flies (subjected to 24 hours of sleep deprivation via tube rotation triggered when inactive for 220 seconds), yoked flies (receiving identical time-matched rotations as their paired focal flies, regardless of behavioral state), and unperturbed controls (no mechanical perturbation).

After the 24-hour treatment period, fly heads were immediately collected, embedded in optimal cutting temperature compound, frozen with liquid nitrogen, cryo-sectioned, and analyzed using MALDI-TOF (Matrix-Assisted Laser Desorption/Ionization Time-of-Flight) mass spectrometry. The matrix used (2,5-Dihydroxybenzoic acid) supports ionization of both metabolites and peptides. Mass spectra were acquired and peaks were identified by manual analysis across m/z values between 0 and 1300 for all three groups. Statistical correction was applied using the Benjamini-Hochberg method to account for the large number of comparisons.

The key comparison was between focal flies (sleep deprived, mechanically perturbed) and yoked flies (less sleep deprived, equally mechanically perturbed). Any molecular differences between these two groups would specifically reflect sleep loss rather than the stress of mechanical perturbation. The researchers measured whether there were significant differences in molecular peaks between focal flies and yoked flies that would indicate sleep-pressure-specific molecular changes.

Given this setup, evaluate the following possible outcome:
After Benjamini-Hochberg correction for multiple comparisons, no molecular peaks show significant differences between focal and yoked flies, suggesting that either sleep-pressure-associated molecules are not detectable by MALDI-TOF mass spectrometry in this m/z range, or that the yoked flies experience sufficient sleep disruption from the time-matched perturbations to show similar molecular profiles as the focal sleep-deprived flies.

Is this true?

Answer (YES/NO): NO